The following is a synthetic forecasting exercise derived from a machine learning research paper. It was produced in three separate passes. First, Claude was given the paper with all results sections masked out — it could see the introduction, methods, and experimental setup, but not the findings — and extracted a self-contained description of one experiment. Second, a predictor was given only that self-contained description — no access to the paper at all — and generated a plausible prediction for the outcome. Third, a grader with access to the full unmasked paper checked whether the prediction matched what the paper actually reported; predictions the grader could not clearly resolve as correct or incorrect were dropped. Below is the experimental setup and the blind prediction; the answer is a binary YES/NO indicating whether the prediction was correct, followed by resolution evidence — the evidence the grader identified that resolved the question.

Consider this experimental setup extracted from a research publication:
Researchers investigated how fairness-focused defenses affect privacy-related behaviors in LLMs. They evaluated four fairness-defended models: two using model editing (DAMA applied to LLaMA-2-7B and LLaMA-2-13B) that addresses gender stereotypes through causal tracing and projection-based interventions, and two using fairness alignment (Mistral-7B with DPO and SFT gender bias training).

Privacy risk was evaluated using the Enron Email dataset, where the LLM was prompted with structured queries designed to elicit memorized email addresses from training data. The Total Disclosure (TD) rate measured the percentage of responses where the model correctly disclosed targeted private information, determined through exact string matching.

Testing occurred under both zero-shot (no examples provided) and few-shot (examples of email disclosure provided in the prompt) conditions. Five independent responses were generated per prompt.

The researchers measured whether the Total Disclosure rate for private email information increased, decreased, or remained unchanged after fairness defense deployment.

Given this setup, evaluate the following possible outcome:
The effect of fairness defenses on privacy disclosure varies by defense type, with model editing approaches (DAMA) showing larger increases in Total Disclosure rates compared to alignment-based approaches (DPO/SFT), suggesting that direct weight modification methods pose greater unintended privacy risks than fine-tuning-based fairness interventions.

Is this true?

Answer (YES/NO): NO